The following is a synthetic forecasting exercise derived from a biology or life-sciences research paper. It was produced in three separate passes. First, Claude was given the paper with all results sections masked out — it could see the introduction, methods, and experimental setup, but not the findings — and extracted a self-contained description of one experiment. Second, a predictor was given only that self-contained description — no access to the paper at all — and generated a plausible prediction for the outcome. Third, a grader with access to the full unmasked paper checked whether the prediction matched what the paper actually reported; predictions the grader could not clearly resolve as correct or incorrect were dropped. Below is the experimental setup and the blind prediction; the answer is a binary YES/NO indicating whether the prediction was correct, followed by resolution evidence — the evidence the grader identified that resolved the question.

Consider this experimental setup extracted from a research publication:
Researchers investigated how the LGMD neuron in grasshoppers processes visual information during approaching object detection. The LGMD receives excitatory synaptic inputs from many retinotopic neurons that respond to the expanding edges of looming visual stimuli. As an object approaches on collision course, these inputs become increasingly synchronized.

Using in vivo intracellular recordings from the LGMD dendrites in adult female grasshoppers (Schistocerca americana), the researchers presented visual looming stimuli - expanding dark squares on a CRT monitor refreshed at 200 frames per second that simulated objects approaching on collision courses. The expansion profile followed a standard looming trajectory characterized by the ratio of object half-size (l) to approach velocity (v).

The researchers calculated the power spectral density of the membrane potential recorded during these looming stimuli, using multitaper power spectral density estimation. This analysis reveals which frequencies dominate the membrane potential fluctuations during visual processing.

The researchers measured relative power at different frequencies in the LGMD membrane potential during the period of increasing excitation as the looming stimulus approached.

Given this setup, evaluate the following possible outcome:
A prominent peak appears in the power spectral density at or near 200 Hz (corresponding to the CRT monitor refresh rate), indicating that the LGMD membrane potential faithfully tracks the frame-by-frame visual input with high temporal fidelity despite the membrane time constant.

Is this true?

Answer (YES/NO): NO